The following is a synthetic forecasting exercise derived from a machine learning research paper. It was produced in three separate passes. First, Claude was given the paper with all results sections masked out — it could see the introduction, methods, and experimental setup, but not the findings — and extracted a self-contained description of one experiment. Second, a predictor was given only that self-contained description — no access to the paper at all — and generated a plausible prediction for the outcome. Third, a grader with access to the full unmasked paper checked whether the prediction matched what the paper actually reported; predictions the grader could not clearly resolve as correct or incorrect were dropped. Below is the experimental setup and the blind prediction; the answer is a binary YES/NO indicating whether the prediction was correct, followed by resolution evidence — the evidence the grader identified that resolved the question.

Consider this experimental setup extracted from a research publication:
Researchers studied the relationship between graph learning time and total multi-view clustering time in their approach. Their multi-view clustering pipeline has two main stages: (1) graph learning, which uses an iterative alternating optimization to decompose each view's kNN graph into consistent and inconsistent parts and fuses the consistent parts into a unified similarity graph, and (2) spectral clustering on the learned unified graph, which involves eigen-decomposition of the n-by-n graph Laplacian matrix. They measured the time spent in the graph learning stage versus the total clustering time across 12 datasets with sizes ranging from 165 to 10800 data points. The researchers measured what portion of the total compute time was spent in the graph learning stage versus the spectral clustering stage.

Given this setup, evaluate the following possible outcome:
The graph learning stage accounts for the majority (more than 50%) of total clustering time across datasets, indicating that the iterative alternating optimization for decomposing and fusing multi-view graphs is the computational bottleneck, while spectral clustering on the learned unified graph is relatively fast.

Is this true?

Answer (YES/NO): NO